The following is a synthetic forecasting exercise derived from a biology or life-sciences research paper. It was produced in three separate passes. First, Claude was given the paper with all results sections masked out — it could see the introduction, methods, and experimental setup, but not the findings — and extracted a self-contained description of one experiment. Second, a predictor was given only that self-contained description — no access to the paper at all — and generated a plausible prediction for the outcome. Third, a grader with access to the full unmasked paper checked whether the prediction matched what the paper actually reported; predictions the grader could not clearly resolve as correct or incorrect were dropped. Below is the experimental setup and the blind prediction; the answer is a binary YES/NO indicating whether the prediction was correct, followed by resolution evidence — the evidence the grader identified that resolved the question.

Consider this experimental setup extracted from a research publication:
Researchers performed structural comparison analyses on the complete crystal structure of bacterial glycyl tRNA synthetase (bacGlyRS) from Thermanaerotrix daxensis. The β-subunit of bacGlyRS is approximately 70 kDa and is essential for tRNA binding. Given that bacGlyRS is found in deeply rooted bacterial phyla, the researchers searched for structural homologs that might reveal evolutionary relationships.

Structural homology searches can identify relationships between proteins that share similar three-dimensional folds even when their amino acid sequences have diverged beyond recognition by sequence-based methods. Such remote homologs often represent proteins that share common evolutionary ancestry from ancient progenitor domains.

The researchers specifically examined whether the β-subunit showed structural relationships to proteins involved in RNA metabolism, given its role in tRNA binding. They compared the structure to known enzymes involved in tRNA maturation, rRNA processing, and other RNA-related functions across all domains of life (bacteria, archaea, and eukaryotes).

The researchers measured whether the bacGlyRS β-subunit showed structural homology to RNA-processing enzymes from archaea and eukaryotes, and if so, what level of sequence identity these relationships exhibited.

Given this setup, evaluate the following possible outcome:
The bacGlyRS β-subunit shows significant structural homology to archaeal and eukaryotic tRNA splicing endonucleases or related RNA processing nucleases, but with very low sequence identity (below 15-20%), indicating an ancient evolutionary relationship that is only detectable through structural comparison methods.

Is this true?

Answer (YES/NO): NO